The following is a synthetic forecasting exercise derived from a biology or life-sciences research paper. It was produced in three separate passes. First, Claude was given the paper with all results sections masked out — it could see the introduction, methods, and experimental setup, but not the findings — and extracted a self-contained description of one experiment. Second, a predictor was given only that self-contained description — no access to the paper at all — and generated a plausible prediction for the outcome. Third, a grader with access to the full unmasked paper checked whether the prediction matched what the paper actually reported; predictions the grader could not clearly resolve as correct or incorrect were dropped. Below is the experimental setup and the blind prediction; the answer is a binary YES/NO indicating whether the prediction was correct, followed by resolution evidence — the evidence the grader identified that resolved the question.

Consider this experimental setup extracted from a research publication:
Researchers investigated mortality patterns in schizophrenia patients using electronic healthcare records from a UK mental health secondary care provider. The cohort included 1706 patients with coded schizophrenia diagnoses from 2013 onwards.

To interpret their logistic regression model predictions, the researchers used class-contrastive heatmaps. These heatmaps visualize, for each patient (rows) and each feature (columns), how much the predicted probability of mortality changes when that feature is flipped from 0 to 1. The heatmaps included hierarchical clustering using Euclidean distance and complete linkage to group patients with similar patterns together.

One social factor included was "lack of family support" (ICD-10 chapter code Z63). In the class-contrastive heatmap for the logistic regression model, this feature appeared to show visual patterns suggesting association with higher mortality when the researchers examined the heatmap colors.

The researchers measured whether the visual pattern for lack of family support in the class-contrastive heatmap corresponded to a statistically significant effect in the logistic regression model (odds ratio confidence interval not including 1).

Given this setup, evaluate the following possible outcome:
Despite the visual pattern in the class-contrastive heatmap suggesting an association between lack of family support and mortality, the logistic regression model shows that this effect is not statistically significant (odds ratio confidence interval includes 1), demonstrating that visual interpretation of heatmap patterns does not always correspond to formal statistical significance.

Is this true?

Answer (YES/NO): YES